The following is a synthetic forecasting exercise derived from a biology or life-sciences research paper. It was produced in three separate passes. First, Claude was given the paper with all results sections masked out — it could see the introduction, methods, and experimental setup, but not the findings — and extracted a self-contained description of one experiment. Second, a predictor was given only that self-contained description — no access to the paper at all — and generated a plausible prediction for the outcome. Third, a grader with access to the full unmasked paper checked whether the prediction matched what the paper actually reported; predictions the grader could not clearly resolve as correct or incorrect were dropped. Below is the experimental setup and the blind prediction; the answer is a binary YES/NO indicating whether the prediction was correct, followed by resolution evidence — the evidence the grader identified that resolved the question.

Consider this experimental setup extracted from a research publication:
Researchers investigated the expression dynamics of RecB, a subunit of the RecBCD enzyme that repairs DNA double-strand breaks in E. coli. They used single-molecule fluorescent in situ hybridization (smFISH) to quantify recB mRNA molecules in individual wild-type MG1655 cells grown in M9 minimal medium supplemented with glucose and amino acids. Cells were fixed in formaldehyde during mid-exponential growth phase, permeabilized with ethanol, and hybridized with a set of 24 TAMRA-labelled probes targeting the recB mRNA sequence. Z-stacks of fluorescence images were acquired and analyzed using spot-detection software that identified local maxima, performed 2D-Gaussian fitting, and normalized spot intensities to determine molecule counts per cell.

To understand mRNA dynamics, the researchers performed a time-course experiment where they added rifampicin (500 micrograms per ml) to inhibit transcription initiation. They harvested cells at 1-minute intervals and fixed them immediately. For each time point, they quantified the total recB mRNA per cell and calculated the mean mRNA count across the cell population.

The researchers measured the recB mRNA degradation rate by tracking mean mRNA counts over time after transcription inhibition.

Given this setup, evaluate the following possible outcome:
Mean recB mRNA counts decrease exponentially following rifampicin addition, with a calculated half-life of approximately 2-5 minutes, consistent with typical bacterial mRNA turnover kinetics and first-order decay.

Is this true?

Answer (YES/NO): NO